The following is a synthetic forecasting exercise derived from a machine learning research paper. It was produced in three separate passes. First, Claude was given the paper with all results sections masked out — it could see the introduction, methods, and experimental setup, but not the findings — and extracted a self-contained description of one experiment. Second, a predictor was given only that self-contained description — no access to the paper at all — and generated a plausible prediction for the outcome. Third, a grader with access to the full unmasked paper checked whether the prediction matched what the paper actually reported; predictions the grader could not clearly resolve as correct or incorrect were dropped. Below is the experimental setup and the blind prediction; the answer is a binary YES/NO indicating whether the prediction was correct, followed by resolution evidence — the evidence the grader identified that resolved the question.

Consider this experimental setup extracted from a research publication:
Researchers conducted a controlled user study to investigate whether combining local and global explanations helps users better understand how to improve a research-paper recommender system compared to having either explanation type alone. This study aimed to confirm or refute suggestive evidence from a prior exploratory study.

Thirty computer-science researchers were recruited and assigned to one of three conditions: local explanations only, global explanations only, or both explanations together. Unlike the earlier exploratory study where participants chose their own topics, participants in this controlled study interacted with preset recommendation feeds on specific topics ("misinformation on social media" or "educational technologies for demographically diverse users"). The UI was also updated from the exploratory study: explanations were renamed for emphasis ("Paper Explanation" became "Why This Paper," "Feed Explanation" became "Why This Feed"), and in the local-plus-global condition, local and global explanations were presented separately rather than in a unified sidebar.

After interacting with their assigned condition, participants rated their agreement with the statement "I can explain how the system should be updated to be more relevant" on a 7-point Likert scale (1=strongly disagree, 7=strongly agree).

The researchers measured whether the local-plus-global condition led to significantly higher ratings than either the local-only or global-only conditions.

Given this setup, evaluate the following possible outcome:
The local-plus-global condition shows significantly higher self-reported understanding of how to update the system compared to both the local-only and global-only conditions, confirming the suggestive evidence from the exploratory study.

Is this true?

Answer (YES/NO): NO